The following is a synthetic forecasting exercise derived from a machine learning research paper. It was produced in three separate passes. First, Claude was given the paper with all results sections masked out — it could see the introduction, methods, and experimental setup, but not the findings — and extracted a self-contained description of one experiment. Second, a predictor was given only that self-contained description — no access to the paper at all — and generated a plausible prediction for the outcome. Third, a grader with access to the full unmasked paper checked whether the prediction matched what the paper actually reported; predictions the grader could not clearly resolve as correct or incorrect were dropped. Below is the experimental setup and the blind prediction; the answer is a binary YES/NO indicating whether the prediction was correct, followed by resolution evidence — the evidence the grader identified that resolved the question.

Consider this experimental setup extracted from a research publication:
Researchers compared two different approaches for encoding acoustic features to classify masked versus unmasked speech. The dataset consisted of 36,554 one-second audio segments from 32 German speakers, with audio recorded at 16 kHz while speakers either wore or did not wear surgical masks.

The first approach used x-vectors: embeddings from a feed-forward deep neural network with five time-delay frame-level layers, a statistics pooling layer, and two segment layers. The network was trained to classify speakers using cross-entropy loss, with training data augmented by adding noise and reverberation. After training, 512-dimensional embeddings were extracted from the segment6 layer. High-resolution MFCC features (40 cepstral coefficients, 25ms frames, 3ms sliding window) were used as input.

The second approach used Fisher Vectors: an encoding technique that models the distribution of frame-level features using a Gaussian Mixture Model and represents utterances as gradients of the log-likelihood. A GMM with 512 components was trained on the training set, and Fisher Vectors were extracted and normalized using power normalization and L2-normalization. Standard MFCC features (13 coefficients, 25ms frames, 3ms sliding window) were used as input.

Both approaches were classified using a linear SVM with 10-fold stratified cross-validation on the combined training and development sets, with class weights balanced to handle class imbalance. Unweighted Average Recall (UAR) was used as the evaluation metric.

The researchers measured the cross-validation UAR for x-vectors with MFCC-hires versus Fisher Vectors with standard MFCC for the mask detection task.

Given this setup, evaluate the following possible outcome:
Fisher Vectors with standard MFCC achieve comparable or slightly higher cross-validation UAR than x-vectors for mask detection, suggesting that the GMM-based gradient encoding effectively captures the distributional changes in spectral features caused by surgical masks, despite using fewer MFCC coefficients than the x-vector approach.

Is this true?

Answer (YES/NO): NO